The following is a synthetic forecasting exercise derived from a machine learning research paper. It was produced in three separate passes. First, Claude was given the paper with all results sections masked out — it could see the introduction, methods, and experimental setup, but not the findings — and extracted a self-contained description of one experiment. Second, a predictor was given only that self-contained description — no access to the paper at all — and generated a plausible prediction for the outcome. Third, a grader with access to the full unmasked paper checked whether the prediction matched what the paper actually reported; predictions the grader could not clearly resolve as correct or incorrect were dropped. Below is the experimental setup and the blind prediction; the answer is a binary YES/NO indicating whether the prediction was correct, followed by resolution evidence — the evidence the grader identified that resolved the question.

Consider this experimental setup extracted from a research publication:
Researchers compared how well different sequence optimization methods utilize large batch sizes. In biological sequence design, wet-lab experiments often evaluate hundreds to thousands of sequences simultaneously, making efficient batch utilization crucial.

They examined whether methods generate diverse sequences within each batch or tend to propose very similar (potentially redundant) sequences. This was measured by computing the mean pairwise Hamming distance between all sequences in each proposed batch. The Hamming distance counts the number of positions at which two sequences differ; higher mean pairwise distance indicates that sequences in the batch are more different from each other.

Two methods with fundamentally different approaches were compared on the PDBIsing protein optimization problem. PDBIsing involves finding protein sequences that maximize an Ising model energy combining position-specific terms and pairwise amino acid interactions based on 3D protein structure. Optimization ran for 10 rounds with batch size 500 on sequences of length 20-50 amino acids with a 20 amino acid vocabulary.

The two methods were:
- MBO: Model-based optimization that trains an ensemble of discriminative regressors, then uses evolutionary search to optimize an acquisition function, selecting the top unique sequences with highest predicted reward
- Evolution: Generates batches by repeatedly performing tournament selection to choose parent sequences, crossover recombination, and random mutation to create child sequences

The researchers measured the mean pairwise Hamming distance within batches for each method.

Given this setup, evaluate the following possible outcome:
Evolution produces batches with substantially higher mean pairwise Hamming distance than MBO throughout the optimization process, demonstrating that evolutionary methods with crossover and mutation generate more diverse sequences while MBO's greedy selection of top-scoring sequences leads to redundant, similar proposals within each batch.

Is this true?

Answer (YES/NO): NO